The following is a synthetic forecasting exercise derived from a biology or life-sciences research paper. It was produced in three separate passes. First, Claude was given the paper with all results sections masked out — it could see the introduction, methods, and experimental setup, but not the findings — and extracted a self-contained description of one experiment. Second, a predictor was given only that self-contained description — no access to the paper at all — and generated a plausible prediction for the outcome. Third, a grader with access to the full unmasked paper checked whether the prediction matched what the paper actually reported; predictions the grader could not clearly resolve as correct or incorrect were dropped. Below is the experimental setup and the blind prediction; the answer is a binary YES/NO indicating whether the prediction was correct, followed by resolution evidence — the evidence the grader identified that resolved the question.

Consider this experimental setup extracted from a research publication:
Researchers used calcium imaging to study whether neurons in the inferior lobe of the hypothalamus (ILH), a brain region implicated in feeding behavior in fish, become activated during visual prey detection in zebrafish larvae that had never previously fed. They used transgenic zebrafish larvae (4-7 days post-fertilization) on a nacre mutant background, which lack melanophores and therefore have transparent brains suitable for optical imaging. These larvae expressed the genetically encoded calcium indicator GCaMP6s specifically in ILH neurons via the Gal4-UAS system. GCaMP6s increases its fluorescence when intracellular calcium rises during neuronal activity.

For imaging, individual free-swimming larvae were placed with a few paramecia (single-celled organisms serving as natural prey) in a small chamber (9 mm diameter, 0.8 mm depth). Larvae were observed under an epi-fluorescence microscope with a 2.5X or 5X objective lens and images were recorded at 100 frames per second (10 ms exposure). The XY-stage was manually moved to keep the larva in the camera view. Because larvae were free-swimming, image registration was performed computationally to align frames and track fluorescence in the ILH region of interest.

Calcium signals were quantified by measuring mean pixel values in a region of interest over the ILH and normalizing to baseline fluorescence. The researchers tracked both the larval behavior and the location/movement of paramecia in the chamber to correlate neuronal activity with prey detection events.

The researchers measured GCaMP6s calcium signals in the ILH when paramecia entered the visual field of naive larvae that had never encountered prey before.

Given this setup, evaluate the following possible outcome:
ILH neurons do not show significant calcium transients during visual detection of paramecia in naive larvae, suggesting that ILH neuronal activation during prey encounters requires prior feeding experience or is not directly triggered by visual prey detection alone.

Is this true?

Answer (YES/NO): NO